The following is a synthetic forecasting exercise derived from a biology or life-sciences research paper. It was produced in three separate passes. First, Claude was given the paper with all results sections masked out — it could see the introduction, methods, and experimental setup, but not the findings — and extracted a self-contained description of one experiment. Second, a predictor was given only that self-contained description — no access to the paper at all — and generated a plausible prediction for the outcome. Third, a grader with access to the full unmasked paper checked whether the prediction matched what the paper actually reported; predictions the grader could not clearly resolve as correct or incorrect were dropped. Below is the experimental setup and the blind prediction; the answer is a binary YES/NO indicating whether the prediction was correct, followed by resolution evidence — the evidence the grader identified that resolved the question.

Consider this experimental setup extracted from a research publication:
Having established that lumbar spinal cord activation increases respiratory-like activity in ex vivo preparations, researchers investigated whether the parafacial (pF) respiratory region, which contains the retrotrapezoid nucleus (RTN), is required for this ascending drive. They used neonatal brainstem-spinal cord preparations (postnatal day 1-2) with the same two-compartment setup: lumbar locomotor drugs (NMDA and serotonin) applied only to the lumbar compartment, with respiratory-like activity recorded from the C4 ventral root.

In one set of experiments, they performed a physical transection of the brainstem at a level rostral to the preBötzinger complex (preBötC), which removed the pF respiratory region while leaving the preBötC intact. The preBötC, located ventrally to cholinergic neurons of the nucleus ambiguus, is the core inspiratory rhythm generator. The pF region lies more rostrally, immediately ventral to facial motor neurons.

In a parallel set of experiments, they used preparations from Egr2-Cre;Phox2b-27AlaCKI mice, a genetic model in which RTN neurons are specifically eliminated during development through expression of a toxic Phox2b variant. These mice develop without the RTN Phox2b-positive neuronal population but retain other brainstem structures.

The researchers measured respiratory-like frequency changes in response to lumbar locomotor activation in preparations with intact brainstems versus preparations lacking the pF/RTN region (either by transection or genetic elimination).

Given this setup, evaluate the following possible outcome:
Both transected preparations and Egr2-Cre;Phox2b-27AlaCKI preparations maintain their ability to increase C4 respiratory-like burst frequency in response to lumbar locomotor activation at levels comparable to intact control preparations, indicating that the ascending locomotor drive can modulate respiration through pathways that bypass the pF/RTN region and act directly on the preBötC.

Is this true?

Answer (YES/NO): NO